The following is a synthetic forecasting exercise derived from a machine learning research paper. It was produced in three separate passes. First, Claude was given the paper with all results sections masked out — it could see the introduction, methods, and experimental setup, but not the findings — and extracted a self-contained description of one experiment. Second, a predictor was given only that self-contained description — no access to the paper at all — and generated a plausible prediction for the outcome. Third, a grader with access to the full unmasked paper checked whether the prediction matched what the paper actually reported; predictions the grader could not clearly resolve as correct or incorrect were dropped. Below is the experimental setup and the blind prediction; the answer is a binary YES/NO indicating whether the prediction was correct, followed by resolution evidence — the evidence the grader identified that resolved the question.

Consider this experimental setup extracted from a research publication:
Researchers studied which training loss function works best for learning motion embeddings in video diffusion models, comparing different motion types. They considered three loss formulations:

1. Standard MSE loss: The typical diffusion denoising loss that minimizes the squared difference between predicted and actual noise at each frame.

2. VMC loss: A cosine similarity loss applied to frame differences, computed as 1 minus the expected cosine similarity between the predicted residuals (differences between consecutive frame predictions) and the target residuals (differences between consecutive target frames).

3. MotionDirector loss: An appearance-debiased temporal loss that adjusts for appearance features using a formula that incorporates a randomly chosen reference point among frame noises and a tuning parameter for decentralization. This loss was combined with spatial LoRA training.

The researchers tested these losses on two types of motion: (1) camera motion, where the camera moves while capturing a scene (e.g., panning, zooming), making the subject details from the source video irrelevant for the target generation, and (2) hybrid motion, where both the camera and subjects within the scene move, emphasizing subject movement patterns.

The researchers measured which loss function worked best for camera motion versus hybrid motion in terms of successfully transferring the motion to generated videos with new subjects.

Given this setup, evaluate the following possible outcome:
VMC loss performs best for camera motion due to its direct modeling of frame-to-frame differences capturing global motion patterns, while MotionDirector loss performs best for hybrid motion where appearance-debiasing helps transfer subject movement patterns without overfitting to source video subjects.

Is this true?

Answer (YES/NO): NO